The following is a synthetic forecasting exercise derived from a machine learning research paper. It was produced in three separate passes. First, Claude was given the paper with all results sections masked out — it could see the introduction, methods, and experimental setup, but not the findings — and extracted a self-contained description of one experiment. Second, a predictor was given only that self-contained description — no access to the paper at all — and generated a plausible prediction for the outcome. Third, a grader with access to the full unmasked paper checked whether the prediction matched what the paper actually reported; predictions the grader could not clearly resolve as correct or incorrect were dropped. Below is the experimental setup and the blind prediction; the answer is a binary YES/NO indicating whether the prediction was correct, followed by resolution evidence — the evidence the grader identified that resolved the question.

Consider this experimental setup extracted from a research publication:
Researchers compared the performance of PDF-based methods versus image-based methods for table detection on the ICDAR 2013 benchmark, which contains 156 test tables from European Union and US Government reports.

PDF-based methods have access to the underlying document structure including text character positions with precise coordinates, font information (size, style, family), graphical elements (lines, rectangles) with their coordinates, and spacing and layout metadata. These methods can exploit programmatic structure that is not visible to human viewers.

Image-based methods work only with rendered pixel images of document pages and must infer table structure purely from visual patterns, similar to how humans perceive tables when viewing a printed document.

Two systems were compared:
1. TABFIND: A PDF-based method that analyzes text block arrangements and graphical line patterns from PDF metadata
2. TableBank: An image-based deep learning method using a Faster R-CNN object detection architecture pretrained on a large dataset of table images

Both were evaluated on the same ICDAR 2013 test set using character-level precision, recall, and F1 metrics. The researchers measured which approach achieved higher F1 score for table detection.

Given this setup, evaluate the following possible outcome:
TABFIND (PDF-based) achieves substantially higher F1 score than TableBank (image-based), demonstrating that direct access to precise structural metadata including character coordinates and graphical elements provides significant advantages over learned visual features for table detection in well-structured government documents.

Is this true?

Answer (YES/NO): NO